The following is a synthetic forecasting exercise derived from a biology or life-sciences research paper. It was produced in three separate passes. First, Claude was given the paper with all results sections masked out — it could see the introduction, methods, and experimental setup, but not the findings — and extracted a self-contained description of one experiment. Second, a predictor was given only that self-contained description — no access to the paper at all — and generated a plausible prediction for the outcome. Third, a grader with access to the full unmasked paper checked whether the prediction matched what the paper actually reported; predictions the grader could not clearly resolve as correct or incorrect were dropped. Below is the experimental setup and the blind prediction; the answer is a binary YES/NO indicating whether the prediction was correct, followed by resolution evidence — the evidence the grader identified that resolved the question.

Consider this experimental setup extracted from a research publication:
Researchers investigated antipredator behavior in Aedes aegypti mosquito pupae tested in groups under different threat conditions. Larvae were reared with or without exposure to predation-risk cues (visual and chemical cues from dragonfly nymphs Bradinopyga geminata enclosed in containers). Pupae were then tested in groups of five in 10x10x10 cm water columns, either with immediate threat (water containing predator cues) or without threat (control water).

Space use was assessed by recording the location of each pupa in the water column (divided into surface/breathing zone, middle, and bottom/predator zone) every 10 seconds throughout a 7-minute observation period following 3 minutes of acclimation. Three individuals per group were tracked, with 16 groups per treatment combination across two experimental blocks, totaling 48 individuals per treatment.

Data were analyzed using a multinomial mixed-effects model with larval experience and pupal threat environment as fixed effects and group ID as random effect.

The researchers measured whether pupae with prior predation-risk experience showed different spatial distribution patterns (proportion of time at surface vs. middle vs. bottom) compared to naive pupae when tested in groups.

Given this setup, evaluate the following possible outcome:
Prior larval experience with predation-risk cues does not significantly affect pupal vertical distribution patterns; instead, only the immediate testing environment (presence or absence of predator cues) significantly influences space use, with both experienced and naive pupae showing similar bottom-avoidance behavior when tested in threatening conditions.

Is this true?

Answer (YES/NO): NO